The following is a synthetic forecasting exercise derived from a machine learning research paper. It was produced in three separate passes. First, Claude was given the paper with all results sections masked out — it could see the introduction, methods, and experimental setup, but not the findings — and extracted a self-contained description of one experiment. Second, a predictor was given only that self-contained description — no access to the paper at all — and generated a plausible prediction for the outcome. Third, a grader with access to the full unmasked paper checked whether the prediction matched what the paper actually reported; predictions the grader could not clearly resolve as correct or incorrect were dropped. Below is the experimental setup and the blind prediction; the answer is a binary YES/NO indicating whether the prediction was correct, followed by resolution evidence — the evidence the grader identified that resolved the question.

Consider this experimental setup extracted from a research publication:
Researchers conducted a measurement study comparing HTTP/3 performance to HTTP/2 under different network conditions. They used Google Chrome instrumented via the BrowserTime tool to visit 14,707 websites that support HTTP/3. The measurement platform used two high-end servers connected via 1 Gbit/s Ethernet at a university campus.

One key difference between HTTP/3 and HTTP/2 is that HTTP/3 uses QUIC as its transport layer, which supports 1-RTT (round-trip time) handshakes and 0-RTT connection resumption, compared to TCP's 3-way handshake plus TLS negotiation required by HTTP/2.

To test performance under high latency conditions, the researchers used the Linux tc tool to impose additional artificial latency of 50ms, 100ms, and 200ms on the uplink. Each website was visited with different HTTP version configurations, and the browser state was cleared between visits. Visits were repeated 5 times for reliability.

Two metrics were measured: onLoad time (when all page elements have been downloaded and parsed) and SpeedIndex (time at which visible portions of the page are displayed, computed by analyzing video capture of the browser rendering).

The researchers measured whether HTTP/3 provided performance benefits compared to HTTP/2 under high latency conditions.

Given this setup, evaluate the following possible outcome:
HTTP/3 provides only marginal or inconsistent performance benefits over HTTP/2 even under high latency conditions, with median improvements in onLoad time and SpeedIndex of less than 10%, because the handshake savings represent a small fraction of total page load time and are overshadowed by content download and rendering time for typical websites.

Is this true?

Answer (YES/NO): NO